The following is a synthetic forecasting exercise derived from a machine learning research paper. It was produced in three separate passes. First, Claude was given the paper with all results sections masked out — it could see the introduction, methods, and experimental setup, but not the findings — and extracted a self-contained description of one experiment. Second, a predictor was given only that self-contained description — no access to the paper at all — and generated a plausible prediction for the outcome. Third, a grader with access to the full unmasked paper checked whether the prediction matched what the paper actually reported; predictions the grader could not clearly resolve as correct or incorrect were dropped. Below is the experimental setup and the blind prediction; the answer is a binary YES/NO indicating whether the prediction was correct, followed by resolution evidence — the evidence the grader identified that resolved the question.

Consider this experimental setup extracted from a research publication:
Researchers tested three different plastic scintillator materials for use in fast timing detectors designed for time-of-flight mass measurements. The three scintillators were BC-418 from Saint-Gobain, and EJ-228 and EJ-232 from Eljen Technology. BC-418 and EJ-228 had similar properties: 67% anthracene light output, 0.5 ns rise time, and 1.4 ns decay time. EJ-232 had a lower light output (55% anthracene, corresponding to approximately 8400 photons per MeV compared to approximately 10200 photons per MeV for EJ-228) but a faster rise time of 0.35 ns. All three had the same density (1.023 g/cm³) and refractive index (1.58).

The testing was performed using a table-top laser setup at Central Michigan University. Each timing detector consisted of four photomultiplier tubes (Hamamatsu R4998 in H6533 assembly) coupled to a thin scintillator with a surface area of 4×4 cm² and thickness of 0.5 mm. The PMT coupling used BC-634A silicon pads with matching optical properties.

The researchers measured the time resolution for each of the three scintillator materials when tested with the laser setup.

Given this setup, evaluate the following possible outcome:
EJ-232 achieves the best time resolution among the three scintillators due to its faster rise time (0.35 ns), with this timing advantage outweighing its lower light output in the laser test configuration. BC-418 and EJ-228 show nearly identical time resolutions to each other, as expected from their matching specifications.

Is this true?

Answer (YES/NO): NO